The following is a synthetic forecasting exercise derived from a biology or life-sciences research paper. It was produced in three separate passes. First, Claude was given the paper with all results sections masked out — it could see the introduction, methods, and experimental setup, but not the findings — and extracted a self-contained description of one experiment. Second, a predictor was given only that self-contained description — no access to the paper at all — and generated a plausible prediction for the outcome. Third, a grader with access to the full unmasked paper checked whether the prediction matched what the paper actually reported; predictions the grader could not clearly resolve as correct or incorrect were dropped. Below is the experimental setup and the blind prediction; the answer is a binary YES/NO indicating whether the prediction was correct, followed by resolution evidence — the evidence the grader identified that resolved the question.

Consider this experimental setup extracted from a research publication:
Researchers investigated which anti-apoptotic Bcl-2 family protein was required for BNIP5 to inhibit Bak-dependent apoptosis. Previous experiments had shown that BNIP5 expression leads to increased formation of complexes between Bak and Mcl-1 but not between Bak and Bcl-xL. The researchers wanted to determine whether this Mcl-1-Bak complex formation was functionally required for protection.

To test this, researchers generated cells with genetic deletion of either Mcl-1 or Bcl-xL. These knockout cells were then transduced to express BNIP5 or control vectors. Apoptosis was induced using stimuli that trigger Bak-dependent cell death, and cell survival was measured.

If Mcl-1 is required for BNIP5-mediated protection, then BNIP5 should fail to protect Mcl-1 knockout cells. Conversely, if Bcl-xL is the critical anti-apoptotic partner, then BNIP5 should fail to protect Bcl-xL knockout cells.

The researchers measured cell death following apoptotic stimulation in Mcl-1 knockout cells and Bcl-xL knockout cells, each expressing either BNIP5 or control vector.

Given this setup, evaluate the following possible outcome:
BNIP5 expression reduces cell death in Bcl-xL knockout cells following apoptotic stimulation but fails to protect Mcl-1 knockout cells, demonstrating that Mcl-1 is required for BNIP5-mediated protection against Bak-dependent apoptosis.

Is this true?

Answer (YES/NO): YES